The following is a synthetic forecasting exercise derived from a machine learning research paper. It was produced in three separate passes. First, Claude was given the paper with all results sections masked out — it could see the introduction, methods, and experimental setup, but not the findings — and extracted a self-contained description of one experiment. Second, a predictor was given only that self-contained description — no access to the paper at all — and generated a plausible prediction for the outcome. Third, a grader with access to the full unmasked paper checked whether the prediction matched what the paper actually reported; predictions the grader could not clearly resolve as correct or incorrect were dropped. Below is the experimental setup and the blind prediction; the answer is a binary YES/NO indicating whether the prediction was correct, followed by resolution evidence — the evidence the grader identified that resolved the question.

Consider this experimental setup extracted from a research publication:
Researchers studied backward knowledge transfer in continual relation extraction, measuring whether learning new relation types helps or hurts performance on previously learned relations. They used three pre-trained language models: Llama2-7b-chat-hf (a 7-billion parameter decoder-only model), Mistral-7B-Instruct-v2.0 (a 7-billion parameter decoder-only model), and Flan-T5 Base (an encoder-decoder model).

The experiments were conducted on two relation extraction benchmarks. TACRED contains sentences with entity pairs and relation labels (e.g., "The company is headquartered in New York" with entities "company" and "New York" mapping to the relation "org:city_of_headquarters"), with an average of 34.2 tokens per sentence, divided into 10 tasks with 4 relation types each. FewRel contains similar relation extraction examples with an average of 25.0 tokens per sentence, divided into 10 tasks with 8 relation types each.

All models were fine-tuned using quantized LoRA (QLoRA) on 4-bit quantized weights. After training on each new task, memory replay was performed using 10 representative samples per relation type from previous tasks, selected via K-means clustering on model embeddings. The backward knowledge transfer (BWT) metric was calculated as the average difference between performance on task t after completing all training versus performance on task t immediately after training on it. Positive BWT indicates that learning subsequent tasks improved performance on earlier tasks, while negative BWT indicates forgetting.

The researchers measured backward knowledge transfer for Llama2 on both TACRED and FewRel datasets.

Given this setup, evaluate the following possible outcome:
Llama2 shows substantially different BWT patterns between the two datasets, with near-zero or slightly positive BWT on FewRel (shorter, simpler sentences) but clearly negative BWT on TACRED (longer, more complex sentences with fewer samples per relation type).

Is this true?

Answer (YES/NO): NO